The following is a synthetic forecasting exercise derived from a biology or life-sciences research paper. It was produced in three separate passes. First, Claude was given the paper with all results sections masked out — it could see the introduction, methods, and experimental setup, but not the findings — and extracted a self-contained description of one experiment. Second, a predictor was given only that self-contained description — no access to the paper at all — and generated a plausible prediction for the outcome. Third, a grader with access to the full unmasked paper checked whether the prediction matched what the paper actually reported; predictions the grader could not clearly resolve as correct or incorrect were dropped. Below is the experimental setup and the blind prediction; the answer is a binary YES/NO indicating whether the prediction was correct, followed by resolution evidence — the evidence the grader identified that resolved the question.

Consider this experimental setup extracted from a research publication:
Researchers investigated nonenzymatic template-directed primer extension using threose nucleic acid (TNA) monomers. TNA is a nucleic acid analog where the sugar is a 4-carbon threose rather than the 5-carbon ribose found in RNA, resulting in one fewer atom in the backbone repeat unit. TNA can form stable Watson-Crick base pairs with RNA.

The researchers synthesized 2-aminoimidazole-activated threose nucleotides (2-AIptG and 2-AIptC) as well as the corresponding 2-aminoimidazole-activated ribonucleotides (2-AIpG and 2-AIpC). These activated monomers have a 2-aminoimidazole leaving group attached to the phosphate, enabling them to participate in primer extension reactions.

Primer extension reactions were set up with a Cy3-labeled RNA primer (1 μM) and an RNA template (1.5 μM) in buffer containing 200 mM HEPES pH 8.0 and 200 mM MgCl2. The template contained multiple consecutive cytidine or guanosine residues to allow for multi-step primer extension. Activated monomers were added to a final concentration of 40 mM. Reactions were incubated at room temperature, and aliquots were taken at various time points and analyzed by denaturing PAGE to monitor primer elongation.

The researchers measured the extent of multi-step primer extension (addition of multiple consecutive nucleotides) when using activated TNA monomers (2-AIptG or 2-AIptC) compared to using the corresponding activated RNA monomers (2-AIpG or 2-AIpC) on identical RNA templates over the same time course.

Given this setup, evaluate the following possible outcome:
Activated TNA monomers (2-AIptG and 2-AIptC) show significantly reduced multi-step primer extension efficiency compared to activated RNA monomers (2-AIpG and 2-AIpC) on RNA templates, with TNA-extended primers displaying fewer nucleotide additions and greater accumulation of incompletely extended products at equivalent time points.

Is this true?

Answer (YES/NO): YES